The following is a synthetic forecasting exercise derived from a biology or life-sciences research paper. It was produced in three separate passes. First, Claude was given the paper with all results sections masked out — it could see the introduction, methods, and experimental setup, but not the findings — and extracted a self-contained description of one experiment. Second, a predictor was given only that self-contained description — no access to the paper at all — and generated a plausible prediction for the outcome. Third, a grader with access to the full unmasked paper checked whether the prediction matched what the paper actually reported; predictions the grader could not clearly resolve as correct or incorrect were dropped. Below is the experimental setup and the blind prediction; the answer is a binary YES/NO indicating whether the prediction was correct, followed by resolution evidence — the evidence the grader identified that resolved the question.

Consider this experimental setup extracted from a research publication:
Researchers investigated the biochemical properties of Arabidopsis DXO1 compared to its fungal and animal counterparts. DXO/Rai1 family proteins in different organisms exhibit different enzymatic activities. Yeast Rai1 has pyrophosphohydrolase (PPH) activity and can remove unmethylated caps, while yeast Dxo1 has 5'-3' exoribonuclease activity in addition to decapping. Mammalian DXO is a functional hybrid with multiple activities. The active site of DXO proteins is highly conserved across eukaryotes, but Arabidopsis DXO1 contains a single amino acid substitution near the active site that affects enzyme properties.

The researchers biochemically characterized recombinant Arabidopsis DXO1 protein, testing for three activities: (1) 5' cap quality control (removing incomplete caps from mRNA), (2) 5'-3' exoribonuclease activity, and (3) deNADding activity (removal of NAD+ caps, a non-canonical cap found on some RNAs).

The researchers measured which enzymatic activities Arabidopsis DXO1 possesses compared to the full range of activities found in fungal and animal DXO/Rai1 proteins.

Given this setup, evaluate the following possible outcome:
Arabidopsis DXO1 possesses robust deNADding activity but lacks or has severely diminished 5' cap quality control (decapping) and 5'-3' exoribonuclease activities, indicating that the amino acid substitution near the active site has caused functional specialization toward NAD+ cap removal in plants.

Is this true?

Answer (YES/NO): YES